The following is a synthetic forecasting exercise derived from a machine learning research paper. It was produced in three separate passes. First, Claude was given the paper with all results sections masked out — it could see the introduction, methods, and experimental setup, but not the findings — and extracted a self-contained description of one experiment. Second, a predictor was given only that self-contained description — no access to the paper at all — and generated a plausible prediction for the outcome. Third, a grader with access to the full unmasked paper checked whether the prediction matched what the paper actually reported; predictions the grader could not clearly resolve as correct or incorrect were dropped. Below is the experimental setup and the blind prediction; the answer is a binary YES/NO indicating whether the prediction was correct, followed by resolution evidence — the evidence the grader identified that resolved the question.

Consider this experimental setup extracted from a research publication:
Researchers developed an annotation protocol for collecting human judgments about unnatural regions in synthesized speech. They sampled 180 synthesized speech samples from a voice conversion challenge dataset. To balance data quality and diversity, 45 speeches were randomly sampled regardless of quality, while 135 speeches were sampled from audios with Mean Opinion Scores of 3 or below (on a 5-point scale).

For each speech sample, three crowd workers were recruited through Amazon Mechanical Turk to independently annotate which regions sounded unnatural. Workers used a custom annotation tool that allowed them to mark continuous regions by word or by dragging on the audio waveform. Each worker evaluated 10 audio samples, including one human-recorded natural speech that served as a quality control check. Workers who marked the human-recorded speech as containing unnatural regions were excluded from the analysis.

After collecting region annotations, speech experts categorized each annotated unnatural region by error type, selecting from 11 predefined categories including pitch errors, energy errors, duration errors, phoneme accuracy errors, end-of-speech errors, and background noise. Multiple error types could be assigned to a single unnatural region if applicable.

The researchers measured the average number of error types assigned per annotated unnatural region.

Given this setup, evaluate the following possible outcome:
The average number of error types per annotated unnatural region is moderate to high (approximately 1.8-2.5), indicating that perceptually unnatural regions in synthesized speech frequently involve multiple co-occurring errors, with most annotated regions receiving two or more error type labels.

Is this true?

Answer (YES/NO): NO